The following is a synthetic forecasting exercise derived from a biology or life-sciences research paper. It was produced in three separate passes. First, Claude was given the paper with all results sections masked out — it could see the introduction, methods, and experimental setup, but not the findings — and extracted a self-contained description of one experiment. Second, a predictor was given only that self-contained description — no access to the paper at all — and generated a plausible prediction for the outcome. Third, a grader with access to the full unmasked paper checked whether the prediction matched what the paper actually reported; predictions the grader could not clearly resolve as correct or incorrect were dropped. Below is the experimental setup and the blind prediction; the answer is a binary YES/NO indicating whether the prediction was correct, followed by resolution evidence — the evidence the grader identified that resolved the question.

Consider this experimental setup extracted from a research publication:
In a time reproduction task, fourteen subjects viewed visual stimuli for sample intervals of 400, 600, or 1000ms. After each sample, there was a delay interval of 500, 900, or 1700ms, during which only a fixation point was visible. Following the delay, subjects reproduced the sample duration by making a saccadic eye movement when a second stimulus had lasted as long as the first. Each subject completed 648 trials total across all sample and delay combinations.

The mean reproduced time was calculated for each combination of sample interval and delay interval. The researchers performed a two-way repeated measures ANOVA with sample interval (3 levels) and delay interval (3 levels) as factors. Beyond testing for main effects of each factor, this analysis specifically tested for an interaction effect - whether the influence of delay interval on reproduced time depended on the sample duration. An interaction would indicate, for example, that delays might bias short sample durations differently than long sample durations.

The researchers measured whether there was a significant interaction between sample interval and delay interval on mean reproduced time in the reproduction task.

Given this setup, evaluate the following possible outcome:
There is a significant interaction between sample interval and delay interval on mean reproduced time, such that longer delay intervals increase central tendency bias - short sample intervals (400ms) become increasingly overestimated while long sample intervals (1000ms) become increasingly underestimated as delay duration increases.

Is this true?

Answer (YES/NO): NO